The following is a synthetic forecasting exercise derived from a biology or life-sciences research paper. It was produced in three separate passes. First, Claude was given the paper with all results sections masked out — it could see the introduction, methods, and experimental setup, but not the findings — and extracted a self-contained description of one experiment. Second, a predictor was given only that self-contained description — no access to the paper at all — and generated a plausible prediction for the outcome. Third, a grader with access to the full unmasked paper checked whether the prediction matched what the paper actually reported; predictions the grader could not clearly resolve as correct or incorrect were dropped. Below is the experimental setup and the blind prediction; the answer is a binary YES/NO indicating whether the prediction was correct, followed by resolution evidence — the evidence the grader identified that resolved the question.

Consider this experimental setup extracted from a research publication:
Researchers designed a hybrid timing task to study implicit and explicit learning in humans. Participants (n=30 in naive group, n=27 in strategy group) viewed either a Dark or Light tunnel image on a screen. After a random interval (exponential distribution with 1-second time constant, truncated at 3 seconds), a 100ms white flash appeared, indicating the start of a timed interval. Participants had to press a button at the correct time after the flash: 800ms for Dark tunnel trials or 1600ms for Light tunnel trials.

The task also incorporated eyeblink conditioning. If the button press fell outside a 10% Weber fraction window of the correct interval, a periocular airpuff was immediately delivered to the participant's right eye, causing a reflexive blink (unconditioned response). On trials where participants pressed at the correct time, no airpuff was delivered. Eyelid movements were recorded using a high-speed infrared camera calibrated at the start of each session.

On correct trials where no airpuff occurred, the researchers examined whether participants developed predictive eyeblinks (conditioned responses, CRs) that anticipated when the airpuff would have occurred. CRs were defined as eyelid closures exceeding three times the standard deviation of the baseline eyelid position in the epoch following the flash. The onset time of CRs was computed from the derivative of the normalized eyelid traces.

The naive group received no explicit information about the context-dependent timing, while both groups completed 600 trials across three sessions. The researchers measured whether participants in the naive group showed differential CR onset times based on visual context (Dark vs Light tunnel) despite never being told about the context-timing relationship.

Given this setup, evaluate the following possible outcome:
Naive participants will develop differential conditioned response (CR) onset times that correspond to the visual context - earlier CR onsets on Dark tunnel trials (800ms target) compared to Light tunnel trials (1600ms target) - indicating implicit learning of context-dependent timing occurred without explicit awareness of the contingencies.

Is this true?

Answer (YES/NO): YES